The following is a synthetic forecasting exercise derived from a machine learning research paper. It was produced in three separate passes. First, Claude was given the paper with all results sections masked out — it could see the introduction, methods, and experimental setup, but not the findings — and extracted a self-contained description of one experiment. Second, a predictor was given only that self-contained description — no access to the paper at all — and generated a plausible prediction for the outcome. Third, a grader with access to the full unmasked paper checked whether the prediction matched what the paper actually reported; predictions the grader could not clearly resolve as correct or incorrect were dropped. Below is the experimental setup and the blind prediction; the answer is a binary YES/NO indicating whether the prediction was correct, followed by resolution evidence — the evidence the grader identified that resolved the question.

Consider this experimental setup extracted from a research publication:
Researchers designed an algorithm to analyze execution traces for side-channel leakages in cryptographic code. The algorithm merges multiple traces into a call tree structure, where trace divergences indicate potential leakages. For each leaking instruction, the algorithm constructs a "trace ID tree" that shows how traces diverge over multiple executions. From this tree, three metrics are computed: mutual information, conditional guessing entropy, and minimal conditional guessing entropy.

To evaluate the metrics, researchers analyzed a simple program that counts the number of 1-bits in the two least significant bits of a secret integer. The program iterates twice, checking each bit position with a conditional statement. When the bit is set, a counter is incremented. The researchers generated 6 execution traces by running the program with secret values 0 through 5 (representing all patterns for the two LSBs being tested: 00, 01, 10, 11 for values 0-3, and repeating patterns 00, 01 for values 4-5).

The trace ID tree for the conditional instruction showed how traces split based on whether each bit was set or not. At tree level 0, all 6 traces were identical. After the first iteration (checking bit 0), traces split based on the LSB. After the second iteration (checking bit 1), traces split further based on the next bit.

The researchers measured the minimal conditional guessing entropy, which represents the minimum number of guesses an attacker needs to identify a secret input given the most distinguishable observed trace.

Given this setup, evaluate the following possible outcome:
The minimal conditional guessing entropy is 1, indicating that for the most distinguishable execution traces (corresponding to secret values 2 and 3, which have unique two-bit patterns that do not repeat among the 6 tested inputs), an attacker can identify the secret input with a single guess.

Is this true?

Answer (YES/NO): YES